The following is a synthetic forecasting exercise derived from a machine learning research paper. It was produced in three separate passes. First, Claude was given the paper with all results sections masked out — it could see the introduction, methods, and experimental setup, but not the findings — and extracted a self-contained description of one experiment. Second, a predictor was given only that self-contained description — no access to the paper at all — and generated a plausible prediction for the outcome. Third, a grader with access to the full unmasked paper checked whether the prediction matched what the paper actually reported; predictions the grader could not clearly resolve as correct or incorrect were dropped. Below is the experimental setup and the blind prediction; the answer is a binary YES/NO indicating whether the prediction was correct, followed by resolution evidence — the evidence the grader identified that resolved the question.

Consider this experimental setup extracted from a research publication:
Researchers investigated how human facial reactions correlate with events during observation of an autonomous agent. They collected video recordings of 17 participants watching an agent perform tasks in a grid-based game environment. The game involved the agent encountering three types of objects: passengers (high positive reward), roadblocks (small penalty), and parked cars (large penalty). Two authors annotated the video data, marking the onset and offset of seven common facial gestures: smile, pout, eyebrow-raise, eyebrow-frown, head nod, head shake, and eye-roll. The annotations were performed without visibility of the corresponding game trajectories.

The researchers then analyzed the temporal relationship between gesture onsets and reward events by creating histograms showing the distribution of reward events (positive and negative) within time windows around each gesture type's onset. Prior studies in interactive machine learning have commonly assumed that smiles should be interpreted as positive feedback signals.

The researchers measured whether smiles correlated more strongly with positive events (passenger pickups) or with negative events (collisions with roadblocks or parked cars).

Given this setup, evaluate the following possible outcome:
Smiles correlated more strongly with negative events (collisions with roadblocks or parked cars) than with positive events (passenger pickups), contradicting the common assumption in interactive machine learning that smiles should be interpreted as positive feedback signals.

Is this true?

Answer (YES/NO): NO